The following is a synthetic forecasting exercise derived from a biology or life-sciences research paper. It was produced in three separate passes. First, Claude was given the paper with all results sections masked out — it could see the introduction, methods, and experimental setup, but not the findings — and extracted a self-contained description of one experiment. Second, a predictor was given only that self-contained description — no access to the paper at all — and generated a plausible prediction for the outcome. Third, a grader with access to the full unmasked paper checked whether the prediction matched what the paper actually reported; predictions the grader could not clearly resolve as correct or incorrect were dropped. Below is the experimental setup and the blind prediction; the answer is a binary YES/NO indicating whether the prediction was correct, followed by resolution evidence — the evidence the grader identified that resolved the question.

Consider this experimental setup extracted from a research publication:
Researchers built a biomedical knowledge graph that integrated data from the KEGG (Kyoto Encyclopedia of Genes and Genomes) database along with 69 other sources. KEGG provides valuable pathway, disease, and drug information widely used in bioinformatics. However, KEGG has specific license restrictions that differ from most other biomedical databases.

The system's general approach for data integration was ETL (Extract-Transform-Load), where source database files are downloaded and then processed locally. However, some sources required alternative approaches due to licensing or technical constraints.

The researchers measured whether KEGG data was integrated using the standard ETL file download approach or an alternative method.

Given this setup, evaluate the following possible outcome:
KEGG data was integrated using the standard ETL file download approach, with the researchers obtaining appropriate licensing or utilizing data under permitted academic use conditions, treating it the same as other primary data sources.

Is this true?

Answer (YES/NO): NO